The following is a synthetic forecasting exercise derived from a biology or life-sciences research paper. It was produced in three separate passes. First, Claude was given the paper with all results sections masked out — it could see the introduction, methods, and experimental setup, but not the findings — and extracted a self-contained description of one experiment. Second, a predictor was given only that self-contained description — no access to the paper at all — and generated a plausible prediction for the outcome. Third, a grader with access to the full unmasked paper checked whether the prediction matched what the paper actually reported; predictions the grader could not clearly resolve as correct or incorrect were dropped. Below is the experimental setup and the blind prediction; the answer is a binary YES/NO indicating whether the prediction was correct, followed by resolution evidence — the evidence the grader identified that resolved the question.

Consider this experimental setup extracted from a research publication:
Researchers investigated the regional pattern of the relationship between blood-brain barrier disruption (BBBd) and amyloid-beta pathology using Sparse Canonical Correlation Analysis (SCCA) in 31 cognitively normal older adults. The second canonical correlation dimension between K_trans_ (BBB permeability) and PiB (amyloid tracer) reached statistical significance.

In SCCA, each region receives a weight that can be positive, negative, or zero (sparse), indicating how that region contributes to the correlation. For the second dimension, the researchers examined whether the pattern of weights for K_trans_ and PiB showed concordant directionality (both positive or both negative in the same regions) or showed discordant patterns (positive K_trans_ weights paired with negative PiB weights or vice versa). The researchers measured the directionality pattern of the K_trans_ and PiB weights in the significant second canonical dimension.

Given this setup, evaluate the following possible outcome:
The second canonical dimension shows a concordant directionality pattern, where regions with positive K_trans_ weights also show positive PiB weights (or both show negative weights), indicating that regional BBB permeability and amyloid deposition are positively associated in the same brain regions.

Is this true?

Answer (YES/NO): NO